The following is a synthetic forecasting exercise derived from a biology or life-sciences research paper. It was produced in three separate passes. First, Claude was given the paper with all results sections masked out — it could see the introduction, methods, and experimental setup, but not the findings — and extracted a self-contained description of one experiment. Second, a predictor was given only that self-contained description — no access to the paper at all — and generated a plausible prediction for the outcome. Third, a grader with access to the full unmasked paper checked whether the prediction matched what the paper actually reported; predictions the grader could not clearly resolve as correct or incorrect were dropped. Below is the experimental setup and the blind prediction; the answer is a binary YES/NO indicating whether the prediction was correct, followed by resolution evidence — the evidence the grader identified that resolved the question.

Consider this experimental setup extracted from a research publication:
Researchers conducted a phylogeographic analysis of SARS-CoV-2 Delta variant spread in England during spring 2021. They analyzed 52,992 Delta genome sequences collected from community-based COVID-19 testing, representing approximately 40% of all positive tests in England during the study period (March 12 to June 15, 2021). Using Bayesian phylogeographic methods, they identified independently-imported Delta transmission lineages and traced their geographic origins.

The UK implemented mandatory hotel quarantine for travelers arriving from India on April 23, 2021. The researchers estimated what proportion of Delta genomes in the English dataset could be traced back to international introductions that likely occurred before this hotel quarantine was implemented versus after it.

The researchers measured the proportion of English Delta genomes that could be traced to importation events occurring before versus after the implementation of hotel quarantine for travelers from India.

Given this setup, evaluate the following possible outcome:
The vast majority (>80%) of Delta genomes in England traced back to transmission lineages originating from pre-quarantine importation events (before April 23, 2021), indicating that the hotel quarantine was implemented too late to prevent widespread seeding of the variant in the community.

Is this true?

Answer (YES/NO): YES